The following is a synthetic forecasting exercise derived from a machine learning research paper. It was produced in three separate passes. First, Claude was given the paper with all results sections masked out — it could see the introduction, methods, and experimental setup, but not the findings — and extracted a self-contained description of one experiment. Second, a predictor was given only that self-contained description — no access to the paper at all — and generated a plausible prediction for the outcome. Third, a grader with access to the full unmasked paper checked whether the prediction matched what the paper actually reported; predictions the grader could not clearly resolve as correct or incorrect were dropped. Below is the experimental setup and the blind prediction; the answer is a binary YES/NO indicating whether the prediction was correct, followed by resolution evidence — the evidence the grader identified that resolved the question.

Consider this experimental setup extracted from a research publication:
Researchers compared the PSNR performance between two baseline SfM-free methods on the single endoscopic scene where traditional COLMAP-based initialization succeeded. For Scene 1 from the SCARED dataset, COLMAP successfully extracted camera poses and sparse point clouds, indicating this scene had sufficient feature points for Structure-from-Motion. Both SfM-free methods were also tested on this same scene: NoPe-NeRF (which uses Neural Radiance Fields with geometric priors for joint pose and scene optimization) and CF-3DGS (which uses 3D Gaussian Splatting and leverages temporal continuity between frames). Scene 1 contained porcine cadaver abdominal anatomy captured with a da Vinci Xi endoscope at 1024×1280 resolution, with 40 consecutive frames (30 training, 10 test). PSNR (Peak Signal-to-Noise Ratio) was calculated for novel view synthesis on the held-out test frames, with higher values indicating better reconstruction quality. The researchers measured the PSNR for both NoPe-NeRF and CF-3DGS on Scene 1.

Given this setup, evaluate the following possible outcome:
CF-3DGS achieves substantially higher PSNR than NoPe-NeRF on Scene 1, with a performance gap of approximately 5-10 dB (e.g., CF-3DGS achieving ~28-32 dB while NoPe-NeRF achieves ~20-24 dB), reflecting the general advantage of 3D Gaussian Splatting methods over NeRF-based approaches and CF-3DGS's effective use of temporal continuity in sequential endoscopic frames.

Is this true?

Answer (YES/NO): NO